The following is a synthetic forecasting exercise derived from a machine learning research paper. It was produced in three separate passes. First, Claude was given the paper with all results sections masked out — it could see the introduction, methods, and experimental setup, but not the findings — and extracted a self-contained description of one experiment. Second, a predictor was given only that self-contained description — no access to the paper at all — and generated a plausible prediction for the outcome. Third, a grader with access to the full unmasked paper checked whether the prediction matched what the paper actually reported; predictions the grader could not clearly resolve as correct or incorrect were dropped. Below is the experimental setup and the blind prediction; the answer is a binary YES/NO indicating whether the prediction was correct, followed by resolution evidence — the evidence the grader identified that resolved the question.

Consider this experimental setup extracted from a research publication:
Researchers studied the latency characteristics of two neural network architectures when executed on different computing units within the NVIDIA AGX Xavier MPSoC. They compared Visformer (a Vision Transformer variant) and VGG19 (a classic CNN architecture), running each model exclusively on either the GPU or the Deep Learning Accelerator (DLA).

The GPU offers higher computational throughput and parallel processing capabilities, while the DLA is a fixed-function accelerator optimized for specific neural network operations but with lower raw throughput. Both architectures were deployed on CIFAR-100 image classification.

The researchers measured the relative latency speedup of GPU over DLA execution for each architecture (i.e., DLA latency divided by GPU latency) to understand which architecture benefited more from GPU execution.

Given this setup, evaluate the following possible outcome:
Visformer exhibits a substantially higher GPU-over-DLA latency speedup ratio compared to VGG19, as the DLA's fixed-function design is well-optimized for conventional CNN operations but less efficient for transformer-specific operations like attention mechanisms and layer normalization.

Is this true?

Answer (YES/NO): NO